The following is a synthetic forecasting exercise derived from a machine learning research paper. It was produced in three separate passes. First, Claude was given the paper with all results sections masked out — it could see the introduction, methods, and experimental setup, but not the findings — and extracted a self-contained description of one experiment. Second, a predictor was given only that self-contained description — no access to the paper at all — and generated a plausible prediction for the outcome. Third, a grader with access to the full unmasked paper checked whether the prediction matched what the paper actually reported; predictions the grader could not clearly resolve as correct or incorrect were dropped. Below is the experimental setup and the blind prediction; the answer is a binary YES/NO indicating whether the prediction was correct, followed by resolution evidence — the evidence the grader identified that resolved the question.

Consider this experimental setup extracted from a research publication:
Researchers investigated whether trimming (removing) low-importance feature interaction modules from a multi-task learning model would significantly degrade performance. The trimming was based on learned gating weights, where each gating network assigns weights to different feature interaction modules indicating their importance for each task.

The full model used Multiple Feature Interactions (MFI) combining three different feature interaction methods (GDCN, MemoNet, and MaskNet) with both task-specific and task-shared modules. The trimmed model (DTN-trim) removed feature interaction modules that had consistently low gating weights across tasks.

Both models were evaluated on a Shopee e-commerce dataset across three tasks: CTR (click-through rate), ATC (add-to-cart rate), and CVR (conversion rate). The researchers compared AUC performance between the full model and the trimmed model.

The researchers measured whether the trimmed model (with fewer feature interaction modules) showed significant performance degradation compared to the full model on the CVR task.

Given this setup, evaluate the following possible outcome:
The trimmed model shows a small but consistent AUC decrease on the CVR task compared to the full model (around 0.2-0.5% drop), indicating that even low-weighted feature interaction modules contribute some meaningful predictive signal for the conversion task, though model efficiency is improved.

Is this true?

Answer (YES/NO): NO